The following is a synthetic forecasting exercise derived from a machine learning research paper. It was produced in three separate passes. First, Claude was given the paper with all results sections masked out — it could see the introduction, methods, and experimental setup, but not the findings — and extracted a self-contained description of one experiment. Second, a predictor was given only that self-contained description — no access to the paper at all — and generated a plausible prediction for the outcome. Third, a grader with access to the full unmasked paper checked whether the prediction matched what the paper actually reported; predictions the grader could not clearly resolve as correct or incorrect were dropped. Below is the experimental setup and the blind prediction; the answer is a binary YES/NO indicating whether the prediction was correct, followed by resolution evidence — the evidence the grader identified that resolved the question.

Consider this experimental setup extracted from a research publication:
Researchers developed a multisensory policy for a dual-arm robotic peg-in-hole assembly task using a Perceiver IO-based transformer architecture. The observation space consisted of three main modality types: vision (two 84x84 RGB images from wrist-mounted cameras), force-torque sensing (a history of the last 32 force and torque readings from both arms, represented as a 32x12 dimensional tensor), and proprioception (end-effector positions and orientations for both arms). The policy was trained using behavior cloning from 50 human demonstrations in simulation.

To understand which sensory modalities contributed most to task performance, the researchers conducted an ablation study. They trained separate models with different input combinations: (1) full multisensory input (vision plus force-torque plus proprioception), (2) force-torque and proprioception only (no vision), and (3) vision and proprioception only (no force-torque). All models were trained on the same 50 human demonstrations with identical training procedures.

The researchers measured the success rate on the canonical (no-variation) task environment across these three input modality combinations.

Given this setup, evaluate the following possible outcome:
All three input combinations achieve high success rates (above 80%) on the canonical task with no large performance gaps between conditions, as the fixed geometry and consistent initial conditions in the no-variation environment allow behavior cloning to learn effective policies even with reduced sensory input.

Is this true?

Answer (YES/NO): NO